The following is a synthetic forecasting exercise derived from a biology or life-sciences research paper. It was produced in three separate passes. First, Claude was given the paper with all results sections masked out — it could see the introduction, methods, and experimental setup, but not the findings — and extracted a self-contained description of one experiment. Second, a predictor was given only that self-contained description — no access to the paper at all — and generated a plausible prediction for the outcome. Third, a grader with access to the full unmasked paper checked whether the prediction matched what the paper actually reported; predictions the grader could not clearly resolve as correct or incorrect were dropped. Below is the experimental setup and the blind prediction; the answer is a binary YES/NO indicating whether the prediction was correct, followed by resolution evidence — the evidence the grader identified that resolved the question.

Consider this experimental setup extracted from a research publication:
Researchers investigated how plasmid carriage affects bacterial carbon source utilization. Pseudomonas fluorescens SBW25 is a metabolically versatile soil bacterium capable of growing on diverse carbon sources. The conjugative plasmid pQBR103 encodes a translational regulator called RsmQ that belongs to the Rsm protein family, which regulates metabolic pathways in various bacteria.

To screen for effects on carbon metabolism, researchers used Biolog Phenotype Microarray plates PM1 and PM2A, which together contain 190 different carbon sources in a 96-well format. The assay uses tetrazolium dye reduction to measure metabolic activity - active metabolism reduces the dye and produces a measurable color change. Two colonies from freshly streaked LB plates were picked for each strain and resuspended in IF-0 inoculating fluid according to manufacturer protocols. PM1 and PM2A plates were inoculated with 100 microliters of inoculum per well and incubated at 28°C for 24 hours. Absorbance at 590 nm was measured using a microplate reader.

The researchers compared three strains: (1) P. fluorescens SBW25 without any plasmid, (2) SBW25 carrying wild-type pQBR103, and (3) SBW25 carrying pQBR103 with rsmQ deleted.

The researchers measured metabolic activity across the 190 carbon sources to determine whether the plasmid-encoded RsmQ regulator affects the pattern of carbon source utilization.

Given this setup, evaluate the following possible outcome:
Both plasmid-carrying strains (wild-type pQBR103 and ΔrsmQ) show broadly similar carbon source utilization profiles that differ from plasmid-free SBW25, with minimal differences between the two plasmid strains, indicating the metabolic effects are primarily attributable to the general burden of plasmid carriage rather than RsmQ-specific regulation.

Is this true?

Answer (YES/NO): NO